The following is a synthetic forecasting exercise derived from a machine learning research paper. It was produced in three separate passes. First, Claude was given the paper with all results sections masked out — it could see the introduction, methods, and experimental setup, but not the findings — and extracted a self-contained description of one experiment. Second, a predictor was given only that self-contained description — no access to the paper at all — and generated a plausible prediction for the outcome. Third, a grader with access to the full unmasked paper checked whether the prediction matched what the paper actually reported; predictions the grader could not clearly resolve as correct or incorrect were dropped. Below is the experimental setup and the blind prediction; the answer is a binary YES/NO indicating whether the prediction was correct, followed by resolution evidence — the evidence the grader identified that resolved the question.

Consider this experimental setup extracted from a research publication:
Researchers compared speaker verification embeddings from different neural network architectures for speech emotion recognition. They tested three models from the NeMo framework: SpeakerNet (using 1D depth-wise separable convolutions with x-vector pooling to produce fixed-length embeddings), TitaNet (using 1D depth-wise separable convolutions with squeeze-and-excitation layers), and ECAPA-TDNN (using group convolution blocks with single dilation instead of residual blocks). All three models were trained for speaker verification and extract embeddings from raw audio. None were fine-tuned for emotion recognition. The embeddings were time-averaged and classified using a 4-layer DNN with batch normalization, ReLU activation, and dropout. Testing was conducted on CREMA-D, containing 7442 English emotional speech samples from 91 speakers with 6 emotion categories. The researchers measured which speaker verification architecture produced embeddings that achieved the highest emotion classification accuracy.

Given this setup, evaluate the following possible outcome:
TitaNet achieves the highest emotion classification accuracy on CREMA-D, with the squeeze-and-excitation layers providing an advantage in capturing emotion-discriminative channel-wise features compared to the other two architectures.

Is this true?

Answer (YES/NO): YES